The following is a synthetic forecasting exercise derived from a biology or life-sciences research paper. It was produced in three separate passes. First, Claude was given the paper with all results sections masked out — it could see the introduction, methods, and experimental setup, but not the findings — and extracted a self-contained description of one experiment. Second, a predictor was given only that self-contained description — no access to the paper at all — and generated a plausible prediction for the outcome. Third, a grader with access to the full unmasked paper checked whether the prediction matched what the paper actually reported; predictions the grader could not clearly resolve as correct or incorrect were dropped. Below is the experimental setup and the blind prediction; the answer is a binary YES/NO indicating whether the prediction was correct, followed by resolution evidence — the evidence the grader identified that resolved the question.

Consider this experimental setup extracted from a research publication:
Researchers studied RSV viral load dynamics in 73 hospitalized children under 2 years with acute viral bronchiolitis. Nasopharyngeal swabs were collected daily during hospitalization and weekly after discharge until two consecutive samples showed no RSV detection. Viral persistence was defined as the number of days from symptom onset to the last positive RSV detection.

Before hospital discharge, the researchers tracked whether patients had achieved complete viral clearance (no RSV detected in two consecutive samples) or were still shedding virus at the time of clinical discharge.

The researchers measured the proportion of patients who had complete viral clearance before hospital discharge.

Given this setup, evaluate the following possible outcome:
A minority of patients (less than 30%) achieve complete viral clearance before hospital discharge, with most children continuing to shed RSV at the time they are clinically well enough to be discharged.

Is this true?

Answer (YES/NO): NO